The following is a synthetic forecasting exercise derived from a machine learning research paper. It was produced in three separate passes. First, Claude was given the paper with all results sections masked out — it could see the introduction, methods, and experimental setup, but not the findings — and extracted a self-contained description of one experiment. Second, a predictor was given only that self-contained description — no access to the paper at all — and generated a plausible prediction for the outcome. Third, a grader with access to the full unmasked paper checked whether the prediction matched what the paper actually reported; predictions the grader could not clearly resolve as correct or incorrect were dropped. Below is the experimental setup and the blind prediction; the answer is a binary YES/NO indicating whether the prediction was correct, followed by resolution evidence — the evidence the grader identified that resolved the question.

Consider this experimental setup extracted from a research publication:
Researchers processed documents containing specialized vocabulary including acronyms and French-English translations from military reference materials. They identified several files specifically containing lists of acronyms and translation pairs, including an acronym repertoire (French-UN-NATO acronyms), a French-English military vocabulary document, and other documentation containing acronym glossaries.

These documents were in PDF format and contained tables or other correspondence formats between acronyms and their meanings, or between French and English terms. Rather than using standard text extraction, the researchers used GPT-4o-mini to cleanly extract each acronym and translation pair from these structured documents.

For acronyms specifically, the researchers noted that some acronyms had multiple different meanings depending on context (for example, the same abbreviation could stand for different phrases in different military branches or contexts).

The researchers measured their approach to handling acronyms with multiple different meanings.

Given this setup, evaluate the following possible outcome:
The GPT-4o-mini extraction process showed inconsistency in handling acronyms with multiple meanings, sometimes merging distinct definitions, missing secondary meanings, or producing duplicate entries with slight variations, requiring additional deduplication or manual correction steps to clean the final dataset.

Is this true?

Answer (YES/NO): NO